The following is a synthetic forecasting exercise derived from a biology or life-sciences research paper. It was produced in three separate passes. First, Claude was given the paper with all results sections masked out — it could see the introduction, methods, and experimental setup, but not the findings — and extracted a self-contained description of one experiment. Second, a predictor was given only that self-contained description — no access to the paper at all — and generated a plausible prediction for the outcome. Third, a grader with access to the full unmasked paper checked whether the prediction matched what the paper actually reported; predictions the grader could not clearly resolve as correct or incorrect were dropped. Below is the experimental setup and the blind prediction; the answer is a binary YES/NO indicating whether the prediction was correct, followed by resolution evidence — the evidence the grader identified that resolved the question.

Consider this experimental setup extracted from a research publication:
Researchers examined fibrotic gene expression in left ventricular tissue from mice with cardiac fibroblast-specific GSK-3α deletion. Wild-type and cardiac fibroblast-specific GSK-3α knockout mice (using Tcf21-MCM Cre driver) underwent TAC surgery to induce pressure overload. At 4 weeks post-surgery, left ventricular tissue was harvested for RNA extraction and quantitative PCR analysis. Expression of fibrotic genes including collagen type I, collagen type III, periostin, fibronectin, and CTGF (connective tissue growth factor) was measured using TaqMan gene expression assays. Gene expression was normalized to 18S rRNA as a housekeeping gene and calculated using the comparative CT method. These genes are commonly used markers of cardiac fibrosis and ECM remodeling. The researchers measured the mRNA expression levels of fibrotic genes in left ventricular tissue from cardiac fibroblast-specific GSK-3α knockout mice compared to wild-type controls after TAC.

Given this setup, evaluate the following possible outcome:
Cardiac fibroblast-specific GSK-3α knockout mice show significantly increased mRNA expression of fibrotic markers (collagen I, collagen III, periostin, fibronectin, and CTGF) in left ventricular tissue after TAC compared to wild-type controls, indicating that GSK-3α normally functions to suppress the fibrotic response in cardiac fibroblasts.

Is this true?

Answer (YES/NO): NO